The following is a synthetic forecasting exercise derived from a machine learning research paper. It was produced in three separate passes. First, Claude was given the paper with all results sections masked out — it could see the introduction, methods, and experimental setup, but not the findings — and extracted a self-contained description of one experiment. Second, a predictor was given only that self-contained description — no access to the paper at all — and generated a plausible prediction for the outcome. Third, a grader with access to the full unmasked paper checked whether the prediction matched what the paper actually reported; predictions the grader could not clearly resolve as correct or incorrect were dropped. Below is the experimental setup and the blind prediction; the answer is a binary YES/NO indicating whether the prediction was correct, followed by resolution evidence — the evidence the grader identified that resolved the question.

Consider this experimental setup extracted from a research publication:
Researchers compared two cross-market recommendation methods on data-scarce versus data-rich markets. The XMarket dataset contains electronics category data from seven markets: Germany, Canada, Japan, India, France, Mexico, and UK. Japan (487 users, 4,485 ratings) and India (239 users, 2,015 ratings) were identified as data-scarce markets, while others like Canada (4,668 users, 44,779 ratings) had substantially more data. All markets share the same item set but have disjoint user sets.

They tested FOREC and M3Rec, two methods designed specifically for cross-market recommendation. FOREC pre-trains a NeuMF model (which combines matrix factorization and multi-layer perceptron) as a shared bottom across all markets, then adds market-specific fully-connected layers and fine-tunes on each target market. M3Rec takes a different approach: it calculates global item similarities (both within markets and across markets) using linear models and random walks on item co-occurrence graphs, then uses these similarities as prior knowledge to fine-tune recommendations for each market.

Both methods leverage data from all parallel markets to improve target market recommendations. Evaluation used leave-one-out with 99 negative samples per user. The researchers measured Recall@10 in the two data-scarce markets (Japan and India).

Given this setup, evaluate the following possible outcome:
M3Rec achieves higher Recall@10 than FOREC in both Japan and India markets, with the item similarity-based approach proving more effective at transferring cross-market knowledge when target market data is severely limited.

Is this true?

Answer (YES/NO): NO